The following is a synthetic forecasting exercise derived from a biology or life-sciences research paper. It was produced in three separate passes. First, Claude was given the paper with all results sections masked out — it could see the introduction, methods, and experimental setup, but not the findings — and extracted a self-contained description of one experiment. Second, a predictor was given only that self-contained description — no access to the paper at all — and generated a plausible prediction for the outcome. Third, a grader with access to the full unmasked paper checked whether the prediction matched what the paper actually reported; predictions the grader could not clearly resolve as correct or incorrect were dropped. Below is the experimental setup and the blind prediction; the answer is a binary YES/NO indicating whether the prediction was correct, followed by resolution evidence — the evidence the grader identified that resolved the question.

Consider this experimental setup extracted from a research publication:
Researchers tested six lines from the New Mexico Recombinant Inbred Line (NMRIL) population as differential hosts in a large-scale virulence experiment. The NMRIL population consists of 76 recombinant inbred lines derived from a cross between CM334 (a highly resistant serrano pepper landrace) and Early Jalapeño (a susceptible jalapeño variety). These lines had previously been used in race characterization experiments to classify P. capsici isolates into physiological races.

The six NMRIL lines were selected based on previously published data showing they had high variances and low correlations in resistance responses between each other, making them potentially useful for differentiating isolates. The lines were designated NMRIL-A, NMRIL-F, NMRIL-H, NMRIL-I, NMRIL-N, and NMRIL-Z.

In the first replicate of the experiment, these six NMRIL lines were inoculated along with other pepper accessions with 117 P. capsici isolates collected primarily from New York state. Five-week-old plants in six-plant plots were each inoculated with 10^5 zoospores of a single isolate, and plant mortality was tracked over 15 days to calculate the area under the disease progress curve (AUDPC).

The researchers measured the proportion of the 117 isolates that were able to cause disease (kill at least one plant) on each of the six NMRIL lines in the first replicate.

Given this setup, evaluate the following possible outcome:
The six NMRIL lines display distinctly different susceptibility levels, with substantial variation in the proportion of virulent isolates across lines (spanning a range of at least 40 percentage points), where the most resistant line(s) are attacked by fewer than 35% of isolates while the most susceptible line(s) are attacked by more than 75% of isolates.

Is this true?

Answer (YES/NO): NO